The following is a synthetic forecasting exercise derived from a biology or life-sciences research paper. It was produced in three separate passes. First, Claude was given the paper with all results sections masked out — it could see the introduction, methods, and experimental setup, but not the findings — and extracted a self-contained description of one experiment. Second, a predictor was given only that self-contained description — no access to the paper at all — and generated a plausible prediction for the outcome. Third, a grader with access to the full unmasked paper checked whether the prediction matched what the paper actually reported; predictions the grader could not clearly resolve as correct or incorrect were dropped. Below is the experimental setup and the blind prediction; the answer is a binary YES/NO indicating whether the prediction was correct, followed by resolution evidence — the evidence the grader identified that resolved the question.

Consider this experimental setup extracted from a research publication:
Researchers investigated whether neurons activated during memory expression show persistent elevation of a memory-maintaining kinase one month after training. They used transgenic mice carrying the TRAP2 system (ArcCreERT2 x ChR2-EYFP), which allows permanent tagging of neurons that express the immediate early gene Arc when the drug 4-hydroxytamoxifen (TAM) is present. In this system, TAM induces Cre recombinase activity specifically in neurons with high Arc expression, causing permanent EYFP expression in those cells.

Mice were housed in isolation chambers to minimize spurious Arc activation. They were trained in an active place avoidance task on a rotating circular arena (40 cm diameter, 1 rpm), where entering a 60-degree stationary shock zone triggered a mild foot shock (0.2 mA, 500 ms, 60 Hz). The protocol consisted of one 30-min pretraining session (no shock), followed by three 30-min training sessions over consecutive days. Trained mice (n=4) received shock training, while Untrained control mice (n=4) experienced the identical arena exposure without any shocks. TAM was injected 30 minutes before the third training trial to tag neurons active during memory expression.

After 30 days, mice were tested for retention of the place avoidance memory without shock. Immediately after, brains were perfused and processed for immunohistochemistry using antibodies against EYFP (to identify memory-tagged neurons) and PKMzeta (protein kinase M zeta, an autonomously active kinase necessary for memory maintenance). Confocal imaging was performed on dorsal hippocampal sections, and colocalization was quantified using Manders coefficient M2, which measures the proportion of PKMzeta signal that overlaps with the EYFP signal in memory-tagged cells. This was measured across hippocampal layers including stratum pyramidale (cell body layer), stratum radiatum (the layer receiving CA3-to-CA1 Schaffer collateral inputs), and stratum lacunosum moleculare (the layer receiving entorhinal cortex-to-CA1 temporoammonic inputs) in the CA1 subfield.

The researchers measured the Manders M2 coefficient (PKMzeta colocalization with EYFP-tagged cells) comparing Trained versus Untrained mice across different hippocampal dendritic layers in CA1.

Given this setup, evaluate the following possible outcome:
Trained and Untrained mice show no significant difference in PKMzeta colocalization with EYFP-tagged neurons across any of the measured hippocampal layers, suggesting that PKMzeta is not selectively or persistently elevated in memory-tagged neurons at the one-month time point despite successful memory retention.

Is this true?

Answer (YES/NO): NO